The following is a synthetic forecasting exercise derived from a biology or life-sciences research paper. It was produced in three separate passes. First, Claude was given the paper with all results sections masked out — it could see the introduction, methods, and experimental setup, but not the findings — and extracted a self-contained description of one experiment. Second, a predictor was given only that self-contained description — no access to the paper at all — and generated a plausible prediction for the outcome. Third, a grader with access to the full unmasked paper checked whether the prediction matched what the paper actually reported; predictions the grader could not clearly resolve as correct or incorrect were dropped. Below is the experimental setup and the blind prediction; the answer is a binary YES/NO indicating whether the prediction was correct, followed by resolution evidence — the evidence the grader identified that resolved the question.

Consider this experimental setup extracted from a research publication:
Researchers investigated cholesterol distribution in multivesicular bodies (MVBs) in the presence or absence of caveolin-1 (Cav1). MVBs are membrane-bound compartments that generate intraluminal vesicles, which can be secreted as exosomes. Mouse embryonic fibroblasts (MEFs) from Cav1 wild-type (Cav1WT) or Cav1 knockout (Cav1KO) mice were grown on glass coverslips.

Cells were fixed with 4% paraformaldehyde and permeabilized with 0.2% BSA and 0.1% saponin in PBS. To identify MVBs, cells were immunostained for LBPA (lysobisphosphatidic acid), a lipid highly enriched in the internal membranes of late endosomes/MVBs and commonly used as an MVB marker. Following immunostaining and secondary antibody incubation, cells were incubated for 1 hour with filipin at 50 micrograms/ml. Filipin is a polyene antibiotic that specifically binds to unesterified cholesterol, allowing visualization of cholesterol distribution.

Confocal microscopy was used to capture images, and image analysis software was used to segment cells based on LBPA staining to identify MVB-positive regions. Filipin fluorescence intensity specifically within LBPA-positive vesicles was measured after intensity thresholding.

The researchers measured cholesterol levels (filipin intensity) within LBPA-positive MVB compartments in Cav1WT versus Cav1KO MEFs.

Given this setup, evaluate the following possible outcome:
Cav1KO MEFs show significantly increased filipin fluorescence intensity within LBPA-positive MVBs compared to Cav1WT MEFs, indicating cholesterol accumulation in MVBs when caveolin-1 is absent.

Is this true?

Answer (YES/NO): YES